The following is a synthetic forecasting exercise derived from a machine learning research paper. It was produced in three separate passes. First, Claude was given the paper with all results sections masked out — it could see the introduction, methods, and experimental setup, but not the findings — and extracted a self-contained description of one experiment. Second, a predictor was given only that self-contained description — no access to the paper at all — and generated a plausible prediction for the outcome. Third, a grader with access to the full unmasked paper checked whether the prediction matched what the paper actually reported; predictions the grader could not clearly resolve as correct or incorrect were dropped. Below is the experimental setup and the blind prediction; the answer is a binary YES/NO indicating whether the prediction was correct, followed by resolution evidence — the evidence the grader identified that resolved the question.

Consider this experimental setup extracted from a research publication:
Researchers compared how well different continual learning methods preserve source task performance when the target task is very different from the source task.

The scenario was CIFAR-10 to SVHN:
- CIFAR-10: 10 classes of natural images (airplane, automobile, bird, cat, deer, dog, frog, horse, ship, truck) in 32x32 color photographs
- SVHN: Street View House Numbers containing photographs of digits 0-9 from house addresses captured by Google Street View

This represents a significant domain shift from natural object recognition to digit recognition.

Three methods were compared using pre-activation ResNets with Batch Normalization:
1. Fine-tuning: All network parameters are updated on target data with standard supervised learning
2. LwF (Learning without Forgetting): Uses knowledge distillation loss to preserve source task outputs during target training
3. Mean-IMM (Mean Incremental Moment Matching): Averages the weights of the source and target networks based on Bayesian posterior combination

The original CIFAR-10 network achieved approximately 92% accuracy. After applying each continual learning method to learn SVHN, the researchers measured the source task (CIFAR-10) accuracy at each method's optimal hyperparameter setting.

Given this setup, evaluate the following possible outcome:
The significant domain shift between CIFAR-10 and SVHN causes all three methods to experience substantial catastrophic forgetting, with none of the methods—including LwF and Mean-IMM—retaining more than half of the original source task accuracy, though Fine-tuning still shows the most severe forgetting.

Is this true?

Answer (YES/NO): NO